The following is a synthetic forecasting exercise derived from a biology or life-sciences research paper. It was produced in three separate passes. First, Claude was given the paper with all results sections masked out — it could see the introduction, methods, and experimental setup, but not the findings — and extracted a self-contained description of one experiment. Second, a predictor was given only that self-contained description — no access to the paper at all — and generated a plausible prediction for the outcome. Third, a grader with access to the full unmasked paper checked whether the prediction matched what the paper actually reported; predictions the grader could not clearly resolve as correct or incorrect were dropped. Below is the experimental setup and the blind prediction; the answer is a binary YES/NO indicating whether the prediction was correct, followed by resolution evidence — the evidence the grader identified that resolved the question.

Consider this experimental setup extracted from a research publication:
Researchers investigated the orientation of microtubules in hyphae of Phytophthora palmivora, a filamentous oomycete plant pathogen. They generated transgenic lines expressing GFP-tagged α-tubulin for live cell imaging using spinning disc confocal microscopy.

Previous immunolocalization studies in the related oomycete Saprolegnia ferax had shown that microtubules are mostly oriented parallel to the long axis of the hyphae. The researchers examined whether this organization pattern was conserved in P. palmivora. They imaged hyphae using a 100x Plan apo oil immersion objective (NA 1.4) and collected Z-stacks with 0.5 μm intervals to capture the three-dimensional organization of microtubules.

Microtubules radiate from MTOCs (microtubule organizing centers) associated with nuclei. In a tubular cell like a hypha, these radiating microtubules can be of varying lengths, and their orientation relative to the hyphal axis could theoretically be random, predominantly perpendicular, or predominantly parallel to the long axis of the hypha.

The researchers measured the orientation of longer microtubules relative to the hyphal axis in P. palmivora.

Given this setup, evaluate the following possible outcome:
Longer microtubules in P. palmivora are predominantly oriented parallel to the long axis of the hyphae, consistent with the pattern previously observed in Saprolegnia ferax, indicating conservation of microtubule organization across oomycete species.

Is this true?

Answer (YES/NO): YES